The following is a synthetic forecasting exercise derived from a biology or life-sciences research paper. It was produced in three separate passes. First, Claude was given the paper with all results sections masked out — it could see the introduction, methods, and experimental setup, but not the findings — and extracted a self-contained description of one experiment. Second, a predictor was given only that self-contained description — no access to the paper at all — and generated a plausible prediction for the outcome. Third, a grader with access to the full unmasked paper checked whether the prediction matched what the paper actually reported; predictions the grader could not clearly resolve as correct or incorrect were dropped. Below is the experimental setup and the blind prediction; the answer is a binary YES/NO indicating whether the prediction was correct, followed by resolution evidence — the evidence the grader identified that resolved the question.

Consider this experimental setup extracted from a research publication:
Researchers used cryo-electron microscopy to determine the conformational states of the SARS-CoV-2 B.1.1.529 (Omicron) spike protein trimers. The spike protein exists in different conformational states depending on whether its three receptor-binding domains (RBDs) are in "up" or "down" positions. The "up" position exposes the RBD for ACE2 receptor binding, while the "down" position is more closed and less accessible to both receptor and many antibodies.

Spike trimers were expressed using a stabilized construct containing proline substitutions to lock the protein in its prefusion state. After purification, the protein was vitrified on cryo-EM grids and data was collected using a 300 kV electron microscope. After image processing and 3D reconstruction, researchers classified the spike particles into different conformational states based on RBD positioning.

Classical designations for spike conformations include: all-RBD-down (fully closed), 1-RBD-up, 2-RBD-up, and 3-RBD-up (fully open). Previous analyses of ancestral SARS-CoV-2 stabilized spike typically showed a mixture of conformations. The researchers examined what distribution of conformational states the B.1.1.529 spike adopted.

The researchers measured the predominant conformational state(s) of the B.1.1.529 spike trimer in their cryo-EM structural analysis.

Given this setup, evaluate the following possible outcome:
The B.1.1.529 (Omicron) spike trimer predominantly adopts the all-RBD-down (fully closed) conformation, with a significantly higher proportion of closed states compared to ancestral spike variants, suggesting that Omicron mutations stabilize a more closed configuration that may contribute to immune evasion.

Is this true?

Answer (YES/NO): NO